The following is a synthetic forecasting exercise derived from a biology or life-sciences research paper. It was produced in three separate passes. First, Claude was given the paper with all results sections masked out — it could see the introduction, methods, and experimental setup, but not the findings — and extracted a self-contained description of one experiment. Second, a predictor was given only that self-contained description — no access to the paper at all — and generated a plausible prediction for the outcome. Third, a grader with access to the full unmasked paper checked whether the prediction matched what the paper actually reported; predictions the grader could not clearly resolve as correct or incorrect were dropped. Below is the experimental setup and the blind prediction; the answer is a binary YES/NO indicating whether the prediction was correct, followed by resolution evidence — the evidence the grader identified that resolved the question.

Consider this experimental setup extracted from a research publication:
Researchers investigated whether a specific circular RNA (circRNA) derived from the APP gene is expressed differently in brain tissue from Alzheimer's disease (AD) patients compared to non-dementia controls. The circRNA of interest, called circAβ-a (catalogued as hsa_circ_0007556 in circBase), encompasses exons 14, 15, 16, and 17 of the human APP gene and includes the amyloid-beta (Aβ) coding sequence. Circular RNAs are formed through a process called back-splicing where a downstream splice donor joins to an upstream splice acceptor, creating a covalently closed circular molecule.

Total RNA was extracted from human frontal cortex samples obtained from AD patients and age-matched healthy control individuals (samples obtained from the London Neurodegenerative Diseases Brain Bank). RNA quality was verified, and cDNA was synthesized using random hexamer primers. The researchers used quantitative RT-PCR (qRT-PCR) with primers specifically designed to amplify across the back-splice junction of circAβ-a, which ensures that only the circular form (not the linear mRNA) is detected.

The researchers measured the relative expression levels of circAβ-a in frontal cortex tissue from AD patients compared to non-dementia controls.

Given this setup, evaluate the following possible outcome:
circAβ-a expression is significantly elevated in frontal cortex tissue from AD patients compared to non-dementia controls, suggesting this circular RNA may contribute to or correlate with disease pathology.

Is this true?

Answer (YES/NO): NO